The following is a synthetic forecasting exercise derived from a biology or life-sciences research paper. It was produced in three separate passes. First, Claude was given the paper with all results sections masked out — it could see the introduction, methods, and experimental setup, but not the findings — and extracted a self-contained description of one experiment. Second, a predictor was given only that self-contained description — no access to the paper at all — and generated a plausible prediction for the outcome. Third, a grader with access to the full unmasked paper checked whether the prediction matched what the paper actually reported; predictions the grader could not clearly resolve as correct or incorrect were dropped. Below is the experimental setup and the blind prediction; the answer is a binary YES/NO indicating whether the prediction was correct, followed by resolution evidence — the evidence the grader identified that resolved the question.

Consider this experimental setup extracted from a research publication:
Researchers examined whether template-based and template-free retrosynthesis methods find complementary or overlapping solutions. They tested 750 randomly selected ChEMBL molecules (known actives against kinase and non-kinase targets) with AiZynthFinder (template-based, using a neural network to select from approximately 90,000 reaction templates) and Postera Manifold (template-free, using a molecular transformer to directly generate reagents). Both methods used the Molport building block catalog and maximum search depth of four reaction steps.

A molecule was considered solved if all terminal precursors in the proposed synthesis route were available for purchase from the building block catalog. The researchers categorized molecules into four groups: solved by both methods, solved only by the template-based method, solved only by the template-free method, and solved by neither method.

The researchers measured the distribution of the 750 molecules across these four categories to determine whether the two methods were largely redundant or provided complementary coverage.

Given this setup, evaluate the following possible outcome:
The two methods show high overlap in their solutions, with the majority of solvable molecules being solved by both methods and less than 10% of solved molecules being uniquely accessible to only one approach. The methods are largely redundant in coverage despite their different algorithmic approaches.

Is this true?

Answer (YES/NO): NO